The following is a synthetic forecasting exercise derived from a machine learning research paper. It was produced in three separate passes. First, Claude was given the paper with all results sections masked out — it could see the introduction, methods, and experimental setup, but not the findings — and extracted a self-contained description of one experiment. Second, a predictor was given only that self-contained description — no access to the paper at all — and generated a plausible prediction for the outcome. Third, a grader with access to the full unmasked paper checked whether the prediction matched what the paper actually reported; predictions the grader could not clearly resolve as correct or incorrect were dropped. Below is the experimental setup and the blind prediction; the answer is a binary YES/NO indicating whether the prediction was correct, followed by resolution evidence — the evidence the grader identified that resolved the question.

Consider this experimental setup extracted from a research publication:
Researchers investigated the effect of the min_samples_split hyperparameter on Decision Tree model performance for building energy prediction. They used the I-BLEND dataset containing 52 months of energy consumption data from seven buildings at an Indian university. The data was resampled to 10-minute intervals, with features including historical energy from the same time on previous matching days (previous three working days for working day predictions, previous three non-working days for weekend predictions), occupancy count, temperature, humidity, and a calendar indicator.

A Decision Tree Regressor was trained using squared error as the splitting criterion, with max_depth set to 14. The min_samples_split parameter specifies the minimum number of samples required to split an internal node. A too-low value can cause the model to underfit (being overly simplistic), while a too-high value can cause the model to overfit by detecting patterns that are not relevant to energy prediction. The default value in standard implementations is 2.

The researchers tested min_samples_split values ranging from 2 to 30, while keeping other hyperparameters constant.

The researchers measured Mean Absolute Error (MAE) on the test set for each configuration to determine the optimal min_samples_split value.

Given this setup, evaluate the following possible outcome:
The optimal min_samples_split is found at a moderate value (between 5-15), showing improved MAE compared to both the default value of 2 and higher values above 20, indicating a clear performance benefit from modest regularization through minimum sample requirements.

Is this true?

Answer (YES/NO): NO